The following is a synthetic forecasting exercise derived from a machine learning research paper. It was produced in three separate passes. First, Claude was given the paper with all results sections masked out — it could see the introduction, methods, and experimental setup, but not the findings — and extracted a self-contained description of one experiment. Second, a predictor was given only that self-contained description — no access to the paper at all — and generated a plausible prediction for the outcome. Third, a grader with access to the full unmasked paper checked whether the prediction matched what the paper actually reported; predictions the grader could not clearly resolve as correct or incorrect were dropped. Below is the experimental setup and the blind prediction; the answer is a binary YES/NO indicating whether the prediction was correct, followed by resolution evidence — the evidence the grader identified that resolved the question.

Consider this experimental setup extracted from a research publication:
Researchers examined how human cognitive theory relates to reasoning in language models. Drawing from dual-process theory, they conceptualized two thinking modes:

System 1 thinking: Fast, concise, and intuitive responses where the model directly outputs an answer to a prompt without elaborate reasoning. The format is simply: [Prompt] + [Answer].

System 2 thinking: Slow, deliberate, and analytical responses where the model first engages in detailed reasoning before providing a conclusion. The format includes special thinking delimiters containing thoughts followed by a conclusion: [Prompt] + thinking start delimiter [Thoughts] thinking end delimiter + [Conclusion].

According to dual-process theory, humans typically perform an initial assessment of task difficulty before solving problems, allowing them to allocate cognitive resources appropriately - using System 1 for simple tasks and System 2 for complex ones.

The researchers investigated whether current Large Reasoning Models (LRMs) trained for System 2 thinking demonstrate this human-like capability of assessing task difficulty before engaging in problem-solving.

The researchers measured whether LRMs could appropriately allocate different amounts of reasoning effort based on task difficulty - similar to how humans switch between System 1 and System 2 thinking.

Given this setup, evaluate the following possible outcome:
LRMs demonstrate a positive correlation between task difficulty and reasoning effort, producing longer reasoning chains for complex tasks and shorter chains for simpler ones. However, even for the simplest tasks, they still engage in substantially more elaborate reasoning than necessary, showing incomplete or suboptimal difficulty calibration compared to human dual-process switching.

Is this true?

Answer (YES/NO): YES